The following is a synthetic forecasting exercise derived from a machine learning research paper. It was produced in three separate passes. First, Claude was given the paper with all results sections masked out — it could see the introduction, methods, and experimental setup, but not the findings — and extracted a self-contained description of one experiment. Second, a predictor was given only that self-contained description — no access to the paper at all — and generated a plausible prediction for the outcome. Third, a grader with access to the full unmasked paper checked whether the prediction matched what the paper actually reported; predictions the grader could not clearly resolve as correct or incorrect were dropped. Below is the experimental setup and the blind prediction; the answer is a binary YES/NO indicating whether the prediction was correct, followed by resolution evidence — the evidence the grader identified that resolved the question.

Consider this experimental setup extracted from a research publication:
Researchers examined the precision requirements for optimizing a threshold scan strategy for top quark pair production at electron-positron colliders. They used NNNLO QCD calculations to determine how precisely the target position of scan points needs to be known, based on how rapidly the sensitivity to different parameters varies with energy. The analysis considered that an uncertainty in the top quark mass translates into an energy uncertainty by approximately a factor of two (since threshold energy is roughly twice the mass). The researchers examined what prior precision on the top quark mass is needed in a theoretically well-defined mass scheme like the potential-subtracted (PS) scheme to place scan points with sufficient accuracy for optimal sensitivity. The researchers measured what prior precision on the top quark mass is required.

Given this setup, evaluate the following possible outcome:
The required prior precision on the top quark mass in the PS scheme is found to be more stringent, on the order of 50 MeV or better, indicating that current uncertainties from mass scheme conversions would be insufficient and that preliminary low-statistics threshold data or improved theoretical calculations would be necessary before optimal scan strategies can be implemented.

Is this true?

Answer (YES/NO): NO